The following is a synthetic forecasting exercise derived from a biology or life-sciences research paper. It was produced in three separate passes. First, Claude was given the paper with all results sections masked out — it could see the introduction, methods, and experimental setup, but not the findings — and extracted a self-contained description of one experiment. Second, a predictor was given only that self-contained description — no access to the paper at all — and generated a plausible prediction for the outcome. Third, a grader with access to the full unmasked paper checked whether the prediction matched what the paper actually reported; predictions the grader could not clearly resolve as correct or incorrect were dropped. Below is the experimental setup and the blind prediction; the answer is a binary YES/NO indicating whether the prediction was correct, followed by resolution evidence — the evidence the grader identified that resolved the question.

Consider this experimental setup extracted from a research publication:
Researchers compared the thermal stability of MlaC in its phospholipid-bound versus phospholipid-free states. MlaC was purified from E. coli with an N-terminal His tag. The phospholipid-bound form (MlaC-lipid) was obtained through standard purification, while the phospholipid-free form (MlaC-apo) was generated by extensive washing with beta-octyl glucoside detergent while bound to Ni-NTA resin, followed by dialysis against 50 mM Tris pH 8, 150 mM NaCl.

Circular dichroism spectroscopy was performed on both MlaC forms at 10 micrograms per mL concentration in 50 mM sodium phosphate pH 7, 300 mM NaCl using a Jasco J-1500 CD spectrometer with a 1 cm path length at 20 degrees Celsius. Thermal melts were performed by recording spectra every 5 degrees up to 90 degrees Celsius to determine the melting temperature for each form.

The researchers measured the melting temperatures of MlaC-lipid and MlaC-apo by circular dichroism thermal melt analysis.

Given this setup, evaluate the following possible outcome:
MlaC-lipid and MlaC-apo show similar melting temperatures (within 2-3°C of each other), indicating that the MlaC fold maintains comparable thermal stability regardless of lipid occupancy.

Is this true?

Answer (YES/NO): NO